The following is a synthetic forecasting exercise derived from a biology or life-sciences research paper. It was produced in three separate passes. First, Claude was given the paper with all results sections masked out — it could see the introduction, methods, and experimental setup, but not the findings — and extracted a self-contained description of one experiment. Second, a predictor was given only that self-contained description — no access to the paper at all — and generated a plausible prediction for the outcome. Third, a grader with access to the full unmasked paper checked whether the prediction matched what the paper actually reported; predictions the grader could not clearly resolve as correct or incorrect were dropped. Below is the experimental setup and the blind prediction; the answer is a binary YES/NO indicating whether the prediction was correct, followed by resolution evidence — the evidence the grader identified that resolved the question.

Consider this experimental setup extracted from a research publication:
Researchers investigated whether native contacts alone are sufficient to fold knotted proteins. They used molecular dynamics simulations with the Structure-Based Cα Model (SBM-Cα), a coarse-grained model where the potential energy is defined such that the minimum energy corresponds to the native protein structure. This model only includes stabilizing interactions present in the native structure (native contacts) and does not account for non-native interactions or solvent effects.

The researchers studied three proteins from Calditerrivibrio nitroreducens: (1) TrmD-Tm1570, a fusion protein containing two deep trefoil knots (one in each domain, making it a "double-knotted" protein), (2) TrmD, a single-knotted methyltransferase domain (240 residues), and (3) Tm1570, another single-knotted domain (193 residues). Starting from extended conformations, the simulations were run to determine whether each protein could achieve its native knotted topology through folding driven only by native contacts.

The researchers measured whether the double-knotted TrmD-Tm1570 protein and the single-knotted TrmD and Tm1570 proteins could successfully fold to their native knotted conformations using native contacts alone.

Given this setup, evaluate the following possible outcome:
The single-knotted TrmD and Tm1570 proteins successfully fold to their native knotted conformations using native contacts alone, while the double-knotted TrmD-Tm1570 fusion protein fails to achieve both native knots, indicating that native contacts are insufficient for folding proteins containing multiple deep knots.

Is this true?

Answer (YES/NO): YES